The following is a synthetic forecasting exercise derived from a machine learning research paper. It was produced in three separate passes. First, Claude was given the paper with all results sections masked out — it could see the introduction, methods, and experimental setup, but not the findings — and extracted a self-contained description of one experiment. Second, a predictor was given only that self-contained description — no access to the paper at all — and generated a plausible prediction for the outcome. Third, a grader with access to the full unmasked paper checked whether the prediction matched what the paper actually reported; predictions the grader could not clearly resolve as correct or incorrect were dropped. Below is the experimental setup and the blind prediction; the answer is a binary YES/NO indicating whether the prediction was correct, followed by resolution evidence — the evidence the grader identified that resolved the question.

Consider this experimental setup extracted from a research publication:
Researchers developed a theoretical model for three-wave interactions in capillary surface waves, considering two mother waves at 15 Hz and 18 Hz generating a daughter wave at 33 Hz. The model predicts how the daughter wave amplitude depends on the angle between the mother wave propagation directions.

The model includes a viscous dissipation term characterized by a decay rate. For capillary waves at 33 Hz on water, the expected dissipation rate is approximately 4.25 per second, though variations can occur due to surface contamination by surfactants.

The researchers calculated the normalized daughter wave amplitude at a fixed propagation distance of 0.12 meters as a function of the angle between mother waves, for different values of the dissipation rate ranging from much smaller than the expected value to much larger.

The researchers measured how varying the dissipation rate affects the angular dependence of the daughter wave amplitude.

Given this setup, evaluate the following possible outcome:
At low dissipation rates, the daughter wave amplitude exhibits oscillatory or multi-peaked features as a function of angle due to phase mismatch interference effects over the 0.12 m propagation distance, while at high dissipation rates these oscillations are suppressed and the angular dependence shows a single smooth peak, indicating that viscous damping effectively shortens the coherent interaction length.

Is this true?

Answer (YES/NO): NO